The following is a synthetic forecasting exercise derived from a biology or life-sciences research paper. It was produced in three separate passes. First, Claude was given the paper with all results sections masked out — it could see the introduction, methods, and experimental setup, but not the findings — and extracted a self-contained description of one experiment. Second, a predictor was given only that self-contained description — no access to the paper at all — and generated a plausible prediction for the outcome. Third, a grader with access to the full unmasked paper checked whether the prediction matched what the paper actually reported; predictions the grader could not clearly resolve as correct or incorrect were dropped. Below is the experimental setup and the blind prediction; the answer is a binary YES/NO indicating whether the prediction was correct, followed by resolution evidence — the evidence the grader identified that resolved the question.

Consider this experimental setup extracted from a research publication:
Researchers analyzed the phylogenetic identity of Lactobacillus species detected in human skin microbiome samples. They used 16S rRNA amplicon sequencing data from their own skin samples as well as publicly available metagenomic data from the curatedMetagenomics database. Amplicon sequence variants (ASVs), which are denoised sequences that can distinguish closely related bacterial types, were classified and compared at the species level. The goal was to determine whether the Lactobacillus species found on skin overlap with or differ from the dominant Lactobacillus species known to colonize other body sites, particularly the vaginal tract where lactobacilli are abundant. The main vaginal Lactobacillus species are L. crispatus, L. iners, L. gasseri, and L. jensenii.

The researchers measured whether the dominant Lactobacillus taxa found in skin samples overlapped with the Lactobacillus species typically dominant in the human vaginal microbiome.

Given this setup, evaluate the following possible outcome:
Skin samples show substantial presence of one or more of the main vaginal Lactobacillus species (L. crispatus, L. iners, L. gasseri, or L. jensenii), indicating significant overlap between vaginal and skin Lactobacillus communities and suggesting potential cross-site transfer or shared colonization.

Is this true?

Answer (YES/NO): YES